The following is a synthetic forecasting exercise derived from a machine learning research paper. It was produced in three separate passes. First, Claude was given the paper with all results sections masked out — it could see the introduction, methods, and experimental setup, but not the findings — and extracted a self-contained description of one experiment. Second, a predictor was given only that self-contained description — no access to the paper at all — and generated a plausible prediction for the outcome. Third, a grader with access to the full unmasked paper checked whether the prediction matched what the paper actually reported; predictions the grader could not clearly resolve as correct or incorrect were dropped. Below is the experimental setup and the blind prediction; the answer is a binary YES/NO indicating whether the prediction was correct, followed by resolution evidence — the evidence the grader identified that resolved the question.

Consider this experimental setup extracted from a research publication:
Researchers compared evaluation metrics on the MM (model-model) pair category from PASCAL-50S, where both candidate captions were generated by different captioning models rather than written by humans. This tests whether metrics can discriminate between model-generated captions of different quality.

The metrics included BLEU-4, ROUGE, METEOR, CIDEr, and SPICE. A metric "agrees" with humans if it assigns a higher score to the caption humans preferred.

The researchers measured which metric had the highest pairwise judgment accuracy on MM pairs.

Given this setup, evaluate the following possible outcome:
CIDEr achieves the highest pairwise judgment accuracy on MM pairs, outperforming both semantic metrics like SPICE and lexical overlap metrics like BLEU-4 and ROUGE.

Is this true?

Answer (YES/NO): NO